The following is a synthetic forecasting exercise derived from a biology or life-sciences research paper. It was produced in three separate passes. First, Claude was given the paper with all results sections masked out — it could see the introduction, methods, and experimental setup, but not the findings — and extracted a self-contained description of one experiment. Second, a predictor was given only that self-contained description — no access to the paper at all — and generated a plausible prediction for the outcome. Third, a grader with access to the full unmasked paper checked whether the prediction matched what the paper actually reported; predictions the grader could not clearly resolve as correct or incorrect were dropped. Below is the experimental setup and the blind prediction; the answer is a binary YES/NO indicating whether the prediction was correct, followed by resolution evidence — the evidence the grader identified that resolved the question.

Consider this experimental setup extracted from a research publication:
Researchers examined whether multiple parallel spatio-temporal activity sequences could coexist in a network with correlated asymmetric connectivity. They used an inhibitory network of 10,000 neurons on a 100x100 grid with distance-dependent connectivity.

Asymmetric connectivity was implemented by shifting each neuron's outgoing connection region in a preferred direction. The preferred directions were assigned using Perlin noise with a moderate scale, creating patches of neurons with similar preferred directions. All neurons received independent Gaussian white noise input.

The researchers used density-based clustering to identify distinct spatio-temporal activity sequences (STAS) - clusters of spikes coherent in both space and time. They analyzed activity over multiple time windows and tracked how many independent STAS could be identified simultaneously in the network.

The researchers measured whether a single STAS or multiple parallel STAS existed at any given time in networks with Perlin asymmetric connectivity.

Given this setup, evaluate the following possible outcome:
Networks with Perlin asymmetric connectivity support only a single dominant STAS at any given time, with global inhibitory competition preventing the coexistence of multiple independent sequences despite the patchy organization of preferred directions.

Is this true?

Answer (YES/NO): NO